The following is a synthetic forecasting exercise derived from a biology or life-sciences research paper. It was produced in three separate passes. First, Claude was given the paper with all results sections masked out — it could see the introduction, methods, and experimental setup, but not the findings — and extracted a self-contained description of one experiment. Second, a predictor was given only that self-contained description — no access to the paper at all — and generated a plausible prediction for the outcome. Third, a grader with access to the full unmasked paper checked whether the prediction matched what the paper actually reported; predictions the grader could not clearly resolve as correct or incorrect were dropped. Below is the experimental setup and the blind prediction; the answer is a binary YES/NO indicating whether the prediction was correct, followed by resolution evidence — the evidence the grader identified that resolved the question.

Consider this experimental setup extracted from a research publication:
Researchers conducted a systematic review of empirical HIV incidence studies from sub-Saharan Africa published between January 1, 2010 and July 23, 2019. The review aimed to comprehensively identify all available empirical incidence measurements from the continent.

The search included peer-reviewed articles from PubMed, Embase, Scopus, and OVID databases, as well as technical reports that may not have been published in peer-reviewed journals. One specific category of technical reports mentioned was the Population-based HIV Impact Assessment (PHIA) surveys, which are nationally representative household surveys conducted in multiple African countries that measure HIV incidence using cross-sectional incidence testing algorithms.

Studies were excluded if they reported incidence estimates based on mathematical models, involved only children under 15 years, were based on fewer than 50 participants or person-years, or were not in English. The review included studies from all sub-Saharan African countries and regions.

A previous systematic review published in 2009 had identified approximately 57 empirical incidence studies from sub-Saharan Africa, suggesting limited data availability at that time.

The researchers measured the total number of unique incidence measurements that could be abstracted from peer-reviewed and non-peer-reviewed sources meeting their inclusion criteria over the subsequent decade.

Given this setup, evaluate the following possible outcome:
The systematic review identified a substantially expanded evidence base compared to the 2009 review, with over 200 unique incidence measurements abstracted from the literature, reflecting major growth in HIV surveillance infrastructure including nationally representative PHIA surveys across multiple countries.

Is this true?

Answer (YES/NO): YES